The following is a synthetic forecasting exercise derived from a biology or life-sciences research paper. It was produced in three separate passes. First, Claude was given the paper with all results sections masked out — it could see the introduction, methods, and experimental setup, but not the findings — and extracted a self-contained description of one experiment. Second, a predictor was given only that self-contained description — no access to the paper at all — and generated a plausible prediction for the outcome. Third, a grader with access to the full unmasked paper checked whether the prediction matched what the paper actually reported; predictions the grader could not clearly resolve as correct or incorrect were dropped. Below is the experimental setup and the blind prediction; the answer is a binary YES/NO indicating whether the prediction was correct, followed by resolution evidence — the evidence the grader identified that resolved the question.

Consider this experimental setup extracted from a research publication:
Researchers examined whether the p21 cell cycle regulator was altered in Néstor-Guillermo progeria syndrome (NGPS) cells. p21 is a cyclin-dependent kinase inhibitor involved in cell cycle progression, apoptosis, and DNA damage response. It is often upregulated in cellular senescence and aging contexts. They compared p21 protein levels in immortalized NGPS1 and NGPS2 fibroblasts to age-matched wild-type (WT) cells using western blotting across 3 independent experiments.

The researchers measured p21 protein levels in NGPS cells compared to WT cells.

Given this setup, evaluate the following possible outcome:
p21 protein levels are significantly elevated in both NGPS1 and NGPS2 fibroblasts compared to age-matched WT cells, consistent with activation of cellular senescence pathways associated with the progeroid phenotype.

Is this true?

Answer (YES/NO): YES